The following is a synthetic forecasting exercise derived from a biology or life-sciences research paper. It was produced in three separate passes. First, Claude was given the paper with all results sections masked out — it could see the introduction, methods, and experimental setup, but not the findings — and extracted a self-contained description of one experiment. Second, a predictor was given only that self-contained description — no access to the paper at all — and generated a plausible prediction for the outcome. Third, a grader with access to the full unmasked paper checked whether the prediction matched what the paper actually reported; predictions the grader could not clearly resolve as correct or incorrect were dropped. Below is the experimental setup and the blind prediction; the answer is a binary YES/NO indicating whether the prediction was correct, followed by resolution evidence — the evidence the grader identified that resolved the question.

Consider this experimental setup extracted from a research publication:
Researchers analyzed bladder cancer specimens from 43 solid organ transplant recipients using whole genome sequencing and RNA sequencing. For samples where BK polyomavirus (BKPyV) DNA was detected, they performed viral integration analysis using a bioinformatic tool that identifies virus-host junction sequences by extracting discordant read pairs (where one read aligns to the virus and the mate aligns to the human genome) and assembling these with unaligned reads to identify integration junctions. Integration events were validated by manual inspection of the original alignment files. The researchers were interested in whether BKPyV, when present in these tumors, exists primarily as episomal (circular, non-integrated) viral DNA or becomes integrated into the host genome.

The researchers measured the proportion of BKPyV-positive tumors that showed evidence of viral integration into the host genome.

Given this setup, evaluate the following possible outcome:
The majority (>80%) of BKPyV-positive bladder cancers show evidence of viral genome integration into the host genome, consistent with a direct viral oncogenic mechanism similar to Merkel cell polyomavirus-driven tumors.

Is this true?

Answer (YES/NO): NO